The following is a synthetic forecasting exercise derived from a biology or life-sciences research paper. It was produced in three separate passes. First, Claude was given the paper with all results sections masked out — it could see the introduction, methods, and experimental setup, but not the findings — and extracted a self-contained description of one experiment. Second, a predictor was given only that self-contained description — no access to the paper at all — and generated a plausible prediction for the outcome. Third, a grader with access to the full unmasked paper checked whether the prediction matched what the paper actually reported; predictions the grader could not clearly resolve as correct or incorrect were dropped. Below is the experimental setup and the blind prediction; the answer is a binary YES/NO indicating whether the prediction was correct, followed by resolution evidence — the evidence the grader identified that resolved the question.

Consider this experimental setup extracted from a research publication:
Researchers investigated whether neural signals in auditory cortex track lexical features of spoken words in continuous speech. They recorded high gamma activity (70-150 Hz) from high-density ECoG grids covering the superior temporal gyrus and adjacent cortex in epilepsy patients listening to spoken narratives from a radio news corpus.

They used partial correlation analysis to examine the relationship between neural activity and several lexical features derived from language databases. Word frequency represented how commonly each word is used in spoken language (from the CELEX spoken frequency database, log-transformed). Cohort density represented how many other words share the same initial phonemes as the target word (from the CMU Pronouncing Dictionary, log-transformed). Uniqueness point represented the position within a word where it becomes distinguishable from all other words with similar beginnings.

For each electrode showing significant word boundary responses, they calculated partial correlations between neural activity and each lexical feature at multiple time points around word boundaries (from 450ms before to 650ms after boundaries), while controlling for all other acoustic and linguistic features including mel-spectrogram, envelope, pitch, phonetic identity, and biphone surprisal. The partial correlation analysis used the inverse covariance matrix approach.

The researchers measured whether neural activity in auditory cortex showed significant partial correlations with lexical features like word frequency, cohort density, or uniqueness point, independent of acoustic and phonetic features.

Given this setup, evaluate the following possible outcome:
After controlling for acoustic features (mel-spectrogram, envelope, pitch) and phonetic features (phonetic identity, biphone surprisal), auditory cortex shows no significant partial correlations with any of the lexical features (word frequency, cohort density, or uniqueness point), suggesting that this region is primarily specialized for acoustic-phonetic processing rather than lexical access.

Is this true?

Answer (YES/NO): NO